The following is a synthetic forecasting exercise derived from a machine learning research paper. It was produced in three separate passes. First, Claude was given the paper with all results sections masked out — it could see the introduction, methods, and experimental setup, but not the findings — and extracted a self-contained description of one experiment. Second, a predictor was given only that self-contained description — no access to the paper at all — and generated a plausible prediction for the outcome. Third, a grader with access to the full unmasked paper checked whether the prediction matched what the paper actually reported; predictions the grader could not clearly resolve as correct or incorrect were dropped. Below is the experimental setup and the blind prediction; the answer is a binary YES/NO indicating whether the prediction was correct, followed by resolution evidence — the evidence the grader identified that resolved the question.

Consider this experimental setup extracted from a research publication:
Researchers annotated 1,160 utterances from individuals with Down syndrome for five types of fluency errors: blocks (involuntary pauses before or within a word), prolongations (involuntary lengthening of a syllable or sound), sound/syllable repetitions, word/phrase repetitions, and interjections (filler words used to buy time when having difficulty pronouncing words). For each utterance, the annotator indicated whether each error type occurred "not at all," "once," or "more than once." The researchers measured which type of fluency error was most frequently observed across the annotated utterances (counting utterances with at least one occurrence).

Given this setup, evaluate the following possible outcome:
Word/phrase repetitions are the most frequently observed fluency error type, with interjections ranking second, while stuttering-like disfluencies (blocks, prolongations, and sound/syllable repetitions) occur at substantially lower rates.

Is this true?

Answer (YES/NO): NO